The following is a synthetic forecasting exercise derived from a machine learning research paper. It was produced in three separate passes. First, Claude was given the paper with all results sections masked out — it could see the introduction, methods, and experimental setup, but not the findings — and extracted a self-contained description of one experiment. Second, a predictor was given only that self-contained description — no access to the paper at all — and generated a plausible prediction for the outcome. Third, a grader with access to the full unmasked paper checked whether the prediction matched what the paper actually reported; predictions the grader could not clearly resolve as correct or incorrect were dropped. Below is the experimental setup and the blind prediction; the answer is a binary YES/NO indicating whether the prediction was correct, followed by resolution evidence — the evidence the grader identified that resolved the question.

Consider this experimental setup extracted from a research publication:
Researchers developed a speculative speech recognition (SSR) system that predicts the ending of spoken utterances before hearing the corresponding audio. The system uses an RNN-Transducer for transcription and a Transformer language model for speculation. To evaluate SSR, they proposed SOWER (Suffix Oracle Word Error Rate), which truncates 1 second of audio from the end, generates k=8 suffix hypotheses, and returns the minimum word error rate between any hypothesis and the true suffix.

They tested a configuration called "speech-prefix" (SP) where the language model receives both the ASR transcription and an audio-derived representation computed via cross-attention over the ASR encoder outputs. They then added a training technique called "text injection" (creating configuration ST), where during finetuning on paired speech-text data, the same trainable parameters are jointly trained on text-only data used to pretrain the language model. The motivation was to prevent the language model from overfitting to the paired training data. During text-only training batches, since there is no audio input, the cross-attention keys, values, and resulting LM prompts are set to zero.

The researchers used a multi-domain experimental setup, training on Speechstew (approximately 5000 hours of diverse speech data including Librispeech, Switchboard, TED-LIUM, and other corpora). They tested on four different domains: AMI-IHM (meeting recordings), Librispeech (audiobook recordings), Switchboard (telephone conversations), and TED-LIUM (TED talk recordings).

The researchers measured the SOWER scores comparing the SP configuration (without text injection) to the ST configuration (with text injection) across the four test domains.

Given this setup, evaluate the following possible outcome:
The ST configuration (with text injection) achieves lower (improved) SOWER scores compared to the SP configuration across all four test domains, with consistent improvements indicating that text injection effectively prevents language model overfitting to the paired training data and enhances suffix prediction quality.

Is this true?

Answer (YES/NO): NO